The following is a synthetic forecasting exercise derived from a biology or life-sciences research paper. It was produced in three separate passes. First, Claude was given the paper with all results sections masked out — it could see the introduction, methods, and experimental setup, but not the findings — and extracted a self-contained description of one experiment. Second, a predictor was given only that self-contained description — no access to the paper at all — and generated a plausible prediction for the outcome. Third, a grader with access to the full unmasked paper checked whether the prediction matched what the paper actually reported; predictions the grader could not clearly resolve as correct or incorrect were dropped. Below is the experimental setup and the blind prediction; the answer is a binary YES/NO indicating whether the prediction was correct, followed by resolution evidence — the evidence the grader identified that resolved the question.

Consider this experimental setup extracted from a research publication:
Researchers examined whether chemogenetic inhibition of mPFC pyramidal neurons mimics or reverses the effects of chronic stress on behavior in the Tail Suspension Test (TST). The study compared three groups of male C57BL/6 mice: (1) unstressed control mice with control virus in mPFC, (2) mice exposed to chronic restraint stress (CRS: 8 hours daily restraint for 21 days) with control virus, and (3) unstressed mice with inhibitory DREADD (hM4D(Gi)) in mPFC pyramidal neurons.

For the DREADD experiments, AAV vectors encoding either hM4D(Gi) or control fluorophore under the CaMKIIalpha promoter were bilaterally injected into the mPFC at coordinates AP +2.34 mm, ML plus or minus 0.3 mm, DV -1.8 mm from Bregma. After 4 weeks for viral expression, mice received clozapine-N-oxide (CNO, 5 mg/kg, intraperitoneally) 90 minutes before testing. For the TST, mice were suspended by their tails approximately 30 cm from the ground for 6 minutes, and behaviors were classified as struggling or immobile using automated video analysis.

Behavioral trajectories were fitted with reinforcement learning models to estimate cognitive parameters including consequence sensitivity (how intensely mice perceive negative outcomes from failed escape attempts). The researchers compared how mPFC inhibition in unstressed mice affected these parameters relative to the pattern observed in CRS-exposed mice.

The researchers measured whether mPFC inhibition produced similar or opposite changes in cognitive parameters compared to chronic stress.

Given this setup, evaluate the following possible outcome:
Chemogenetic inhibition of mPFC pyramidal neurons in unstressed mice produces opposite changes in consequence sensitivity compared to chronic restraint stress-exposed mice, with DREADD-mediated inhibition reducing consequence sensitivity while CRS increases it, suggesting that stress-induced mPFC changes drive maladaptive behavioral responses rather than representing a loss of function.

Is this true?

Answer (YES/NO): NO